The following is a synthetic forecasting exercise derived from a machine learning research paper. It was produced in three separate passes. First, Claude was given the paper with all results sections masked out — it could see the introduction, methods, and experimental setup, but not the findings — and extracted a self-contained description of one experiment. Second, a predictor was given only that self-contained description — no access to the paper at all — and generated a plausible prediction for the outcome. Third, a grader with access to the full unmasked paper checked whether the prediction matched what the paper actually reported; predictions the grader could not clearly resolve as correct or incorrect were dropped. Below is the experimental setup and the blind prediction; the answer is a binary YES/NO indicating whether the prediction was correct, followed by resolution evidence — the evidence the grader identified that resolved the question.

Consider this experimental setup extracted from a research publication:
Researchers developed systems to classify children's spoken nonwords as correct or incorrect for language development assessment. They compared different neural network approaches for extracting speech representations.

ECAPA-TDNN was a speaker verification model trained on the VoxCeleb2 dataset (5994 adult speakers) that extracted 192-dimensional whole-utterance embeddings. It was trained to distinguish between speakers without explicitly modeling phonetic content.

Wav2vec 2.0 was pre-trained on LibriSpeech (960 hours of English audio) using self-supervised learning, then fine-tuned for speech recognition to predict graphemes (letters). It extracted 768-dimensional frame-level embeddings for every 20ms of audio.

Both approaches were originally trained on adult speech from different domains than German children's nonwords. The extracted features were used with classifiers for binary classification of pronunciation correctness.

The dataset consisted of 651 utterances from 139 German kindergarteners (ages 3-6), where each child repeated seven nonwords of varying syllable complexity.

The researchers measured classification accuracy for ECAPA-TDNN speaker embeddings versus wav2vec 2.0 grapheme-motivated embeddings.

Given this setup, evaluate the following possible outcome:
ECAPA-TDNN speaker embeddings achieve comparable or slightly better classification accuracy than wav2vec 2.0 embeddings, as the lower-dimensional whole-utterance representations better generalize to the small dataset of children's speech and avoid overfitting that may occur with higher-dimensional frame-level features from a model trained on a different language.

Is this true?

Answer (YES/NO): NO